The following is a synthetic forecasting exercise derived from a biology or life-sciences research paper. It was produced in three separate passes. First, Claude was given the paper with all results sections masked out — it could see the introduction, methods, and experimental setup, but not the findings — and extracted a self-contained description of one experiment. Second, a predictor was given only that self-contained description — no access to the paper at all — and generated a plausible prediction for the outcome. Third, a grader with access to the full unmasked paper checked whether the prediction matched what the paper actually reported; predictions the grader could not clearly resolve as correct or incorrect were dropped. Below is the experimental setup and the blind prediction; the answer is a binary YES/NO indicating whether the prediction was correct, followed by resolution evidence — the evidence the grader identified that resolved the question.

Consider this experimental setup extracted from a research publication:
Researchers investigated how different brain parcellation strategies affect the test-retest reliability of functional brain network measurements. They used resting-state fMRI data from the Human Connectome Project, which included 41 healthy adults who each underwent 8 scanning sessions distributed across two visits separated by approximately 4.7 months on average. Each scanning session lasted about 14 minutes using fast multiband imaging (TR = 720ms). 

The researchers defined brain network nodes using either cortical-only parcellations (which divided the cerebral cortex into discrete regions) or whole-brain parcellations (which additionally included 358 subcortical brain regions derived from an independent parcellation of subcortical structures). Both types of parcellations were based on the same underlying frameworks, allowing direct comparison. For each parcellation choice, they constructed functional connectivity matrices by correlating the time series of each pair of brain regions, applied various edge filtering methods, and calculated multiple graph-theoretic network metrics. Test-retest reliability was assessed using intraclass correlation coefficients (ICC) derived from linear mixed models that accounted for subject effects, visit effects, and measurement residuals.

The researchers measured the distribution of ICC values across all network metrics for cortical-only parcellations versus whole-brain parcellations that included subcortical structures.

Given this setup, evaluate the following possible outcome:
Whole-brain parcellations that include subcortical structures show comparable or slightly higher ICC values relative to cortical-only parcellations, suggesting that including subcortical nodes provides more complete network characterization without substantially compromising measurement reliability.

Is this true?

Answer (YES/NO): NO